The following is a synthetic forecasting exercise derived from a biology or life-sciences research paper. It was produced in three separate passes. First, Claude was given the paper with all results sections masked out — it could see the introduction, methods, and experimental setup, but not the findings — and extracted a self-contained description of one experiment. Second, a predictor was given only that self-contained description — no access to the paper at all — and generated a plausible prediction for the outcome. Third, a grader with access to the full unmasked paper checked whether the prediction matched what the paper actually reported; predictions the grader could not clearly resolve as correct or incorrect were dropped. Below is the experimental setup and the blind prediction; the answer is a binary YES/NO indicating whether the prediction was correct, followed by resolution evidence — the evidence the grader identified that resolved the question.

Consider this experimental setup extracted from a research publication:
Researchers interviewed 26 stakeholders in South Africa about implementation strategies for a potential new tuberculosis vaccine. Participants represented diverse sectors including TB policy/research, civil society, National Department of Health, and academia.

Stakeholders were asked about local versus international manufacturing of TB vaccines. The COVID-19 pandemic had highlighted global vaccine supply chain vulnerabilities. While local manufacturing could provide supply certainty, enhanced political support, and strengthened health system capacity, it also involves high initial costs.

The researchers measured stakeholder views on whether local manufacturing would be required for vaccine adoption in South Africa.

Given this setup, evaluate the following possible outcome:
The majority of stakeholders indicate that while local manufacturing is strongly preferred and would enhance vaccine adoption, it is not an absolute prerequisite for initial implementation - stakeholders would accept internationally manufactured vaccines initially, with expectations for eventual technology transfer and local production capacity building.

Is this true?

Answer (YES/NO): YES